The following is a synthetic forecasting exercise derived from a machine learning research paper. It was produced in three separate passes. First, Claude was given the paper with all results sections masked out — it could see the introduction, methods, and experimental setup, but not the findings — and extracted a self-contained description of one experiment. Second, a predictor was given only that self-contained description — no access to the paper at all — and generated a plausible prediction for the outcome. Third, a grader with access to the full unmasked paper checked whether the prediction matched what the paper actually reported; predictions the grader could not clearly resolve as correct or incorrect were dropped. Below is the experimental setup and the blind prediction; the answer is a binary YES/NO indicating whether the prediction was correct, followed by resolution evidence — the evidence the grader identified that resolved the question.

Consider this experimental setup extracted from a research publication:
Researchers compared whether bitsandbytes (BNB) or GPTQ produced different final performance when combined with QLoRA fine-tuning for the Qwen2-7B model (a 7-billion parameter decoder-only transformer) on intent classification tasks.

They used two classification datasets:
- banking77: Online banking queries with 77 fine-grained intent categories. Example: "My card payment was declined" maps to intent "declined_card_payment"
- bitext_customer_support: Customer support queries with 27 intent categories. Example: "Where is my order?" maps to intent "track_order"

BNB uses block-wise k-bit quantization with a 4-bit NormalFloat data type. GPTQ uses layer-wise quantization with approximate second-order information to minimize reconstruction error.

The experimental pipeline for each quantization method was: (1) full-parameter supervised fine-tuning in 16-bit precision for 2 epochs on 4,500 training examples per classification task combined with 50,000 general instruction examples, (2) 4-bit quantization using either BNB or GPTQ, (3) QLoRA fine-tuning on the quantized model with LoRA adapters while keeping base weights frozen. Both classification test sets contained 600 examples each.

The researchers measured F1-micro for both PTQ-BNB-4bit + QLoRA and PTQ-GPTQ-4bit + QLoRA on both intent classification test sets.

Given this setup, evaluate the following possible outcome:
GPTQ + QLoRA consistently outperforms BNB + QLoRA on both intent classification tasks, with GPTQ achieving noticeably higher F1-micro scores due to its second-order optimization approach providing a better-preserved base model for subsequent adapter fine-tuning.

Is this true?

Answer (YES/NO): NO